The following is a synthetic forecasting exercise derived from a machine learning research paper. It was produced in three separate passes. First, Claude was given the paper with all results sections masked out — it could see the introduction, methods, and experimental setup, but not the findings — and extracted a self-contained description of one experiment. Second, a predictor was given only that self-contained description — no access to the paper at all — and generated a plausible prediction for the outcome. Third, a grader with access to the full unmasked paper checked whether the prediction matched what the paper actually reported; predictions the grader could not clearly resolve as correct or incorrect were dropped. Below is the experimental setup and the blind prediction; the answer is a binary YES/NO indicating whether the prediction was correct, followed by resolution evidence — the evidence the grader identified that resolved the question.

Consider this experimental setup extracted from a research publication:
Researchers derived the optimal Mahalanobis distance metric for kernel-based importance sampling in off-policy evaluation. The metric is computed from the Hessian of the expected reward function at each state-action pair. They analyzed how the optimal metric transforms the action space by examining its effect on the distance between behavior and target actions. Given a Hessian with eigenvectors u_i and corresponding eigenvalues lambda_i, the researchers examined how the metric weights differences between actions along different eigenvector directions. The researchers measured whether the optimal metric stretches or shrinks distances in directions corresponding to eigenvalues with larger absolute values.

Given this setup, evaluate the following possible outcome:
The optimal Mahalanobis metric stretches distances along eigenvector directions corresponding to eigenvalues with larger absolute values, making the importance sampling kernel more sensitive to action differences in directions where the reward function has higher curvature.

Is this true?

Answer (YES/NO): YES